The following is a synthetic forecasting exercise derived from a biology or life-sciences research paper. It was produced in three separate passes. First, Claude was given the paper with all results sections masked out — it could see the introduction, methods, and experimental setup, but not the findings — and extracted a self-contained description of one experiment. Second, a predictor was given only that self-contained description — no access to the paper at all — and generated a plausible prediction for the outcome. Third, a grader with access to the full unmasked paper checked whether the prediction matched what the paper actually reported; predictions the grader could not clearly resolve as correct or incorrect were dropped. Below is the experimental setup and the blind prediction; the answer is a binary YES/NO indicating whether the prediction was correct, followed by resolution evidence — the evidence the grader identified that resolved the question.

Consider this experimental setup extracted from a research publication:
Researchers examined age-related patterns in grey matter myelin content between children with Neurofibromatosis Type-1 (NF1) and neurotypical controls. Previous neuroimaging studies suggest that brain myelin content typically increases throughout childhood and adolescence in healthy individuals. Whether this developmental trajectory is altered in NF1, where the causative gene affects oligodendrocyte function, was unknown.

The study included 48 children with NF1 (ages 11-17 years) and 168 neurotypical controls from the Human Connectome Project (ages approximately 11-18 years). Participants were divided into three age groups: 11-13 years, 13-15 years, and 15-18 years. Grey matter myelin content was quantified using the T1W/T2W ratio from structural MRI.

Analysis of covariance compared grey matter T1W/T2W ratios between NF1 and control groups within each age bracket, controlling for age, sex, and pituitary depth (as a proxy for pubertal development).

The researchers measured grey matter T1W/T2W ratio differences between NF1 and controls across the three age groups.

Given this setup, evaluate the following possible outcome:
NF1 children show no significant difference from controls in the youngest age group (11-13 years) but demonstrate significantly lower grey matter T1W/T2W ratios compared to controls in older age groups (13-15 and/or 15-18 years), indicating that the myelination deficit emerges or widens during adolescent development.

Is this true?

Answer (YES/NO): NO